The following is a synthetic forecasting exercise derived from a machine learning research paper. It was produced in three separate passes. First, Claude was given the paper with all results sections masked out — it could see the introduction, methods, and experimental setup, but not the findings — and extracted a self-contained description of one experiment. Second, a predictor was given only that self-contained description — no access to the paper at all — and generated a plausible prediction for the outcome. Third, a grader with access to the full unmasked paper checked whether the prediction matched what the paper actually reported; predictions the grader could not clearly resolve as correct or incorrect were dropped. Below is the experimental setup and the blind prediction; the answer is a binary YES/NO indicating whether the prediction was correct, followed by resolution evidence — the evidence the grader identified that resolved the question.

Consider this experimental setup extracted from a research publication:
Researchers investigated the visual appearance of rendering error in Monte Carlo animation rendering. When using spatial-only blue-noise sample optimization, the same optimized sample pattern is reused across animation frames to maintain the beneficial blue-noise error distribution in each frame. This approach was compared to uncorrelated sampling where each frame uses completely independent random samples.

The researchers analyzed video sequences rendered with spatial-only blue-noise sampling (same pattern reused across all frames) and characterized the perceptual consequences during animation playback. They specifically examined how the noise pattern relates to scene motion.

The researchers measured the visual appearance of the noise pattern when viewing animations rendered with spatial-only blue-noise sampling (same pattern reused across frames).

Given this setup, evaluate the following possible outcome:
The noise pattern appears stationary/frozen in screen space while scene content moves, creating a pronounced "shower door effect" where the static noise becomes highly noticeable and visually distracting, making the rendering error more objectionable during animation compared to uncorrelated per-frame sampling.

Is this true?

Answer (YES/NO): YES